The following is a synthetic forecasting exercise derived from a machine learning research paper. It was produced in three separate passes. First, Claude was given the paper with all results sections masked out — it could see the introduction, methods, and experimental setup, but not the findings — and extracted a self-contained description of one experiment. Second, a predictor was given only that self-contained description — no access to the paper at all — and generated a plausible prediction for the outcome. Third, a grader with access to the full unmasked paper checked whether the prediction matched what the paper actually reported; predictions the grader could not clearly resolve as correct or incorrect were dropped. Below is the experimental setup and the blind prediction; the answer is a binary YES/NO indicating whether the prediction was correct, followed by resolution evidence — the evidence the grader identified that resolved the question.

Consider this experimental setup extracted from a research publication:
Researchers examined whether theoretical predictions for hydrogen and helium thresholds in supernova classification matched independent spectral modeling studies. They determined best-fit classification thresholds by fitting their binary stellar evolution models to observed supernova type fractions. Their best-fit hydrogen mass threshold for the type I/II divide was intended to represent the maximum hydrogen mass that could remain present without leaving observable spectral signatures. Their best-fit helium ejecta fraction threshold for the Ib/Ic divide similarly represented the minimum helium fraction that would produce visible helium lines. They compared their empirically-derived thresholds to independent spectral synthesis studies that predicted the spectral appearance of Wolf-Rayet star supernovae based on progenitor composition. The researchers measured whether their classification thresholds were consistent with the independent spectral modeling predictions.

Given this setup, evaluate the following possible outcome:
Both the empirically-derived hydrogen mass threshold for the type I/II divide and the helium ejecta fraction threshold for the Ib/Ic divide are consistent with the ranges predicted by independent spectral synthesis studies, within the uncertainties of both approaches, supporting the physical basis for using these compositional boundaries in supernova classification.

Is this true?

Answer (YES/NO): YES